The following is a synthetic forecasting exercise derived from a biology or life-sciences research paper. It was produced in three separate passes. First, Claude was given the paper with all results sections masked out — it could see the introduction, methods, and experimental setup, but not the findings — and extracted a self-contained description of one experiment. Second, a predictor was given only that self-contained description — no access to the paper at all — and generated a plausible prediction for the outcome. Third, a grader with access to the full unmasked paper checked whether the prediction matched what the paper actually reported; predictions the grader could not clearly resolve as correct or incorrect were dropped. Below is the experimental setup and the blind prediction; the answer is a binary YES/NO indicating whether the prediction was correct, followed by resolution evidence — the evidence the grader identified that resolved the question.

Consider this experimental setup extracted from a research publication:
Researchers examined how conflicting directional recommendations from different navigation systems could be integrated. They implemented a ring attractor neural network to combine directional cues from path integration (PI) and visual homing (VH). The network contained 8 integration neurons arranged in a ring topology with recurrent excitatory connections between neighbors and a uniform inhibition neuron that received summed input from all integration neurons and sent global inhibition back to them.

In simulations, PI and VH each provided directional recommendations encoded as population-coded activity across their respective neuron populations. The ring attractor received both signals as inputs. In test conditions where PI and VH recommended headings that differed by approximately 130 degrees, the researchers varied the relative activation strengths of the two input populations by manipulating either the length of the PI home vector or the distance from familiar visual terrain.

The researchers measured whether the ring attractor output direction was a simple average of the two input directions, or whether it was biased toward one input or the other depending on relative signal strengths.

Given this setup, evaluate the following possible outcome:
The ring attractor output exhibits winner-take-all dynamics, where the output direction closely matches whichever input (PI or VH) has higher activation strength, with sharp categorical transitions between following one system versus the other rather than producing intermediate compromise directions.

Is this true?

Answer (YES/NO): NO